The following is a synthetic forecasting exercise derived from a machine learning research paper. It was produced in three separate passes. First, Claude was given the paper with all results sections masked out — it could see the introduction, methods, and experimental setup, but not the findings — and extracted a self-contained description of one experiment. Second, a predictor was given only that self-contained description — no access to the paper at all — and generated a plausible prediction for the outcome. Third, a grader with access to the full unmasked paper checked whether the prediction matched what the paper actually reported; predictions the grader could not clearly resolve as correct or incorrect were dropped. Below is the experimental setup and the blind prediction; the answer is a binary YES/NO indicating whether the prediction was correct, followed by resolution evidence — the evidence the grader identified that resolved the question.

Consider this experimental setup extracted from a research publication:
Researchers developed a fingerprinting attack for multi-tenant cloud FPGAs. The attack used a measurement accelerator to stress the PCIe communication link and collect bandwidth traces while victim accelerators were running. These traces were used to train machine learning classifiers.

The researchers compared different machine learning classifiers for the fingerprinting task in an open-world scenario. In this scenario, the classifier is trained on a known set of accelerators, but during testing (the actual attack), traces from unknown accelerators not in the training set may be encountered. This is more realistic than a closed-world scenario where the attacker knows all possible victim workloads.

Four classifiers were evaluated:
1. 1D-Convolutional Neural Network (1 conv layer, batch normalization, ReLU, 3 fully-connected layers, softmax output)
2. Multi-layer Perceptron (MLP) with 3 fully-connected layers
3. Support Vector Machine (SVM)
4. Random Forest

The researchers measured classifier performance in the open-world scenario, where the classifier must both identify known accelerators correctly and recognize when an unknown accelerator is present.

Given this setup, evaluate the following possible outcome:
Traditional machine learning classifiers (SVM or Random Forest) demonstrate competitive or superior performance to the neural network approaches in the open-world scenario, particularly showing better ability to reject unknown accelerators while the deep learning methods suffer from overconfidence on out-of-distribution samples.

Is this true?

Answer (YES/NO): NO